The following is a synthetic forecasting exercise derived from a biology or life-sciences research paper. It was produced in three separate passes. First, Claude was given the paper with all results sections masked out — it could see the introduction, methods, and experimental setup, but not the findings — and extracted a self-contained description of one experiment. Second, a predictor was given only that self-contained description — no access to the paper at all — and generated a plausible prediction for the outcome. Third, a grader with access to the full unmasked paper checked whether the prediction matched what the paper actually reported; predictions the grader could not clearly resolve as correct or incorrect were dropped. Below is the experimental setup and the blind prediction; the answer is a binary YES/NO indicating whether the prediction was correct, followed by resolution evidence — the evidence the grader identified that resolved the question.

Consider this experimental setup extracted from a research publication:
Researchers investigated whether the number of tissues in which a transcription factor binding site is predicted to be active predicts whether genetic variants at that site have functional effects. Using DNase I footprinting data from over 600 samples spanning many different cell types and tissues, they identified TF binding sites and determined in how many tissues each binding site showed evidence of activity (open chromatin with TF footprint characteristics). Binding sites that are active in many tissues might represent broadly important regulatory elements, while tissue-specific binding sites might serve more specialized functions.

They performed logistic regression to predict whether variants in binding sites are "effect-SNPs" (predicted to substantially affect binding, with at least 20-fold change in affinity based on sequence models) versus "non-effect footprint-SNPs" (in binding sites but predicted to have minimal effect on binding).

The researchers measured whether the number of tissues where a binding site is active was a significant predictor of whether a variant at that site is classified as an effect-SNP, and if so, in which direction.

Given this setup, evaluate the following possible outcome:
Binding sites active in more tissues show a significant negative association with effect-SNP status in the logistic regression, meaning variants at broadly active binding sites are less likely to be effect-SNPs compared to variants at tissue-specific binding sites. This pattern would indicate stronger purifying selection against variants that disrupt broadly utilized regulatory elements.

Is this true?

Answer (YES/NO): YES